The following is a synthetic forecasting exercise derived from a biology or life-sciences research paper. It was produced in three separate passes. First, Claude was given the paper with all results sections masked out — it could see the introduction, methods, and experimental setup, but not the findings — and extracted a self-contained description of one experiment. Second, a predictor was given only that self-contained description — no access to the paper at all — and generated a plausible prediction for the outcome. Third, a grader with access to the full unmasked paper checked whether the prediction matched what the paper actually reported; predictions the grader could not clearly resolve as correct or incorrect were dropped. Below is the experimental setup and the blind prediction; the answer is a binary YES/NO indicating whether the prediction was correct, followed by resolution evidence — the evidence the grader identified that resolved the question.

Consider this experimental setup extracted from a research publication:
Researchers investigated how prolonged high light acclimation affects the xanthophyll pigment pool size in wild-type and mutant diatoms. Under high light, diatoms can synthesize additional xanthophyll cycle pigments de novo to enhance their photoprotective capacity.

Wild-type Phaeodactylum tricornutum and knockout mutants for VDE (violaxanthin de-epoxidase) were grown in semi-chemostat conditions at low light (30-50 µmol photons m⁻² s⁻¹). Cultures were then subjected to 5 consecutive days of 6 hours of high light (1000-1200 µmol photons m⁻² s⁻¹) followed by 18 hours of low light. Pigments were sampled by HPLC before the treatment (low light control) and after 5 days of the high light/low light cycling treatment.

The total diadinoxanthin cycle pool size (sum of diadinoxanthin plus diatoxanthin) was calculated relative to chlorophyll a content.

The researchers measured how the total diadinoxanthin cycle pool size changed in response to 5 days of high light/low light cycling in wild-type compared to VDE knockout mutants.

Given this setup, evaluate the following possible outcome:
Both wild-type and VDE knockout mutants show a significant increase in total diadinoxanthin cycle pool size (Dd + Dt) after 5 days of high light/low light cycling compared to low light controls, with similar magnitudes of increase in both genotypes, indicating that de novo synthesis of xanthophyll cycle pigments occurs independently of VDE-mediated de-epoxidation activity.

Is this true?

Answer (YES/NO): YES